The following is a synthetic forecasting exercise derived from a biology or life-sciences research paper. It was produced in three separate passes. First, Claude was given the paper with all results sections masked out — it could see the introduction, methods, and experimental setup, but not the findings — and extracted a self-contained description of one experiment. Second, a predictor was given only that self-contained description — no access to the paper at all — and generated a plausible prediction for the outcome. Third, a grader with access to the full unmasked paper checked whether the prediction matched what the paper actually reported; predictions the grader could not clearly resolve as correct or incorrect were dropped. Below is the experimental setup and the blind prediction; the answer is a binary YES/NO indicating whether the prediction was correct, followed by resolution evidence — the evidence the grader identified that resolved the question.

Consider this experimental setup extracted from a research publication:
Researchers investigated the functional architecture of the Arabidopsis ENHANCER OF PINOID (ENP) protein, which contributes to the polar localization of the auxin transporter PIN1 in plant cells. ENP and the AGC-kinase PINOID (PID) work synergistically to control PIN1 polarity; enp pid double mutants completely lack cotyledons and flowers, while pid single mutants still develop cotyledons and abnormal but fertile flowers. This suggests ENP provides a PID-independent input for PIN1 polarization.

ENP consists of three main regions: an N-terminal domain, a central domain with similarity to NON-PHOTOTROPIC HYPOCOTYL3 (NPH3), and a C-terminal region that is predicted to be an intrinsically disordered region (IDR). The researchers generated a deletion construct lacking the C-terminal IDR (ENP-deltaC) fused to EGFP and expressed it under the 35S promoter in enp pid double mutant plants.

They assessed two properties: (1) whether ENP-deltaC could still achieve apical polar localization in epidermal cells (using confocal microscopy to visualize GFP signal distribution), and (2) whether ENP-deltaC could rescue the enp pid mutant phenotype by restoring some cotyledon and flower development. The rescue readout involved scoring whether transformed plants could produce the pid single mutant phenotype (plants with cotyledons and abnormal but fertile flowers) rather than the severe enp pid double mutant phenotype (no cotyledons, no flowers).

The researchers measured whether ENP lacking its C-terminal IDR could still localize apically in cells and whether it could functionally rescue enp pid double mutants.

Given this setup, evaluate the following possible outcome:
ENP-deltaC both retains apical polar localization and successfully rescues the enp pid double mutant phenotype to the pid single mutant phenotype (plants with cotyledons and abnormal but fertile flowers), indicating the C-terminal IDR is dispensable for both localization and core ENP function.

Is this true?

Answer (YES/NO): NO